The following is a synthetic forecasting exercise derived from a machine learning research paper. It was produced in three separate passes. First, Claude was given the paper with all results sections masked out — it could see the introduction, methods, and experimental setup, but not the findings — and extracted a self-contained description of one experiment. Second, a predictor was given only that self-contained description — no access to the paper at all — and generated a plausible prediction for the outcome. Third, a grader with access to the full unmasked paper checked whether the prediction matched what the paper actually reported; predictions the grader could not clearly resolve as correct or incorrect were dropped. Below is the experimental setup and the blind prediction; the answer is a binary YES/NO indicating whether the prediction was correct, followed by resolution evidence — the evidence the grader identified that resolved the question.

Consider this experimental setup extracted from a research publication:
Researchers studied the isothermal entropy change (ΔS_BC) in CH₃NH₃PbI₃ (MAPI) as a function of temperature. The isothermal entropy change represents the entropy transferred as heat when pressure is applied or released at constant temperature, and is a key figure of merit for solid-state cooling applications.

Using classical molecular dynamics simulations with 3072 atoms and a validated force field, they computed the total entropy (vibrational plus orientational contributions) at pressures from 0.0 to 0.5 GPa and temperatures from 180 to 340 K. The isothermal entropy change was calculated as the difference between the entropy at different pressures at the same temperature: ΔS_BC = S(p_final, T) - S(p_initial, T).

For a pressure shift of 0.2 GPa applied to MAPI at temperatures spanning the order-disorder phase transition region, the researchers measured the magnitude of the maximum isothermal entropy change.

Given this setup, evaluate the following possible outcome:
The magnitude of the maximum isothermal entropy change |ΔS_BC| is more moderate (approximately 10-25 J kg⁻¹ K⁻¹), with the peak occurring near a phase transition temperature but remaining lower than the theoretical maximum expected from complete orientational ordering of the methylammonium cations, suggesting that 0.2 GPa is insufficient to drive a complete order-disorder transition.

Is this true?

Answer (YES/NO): NO